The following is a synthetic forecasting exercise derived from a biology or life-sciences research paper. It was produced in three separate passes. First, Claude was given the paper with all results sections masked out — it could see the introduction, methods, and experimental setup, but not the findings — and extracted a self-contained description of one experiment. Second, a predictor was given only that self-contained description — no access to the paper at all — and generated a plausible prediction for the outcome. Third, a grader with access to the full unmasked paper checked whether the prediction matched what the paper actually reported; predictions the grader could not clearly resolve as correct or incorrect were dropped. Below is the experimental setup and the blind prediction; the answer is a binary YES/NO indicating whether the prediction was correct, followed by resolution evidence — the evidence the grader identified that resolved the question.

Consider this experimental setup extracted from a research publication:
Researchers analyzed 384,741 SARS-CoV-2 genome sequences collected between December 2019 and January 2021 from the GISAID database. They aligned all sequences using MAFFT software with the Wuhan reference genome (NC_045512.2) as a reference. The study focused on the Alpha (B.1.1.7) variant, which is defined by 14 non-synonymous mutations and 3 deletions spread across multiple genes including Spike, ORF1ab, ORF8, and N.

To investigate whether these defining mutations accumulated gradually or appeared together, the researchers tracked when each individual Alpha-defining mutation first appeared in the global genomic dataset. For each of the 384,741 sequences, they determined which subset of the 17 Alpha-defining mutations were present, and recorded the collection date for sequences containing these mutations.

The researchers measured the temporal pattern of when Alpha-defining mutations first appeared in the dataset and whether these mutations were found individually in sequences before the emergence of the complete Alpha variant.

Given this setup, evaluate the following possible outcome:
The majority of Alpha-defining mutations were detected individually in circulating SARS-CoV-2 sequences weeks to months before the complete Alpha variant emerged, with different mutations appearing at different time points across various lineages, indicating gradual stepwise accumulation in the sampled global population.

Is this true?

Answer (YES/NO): NO